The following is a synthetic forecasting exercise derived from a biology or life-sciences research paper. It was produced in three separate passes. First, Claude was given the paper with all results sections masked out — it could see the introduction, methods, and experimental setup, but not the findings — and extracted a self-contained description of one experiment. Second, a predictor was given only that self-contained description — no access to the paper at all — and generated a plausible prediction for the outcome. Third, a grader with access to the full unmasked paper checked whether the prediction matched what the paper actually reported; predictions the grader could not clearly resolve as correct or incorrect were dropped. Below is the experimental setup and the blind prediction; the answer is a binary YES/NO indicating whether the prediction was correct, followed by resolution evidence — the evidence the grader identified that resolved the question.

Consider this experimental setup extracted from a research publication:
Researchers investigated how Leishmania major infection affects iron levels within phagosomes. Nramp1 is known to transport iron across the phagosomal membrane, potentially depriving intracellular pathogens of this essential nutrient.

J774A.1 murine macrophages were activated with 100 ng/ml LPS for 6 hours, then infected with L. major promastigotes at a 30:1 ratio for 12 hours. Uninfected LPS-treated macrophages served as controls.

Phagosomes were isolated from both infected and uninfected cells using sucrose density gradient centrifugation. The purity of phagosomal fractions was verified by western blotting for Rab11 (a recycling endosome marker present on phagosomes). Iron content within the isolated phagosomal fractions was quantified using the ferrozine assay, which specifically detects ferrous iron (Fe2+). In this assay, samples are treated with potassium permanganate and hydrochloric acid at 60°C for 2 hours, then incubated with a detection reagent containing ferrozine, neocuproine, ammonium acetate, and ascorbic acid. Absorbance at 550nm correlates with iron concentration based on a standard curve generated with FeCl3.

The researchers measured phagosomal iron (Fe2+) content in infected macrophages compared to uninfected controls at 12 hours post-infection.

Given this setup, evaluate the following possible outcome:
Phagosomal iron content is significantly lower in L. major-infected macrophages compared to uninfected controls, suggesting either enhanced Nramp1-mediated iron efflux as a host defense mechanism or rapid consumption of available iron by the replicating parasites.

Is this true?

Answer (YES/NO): NO